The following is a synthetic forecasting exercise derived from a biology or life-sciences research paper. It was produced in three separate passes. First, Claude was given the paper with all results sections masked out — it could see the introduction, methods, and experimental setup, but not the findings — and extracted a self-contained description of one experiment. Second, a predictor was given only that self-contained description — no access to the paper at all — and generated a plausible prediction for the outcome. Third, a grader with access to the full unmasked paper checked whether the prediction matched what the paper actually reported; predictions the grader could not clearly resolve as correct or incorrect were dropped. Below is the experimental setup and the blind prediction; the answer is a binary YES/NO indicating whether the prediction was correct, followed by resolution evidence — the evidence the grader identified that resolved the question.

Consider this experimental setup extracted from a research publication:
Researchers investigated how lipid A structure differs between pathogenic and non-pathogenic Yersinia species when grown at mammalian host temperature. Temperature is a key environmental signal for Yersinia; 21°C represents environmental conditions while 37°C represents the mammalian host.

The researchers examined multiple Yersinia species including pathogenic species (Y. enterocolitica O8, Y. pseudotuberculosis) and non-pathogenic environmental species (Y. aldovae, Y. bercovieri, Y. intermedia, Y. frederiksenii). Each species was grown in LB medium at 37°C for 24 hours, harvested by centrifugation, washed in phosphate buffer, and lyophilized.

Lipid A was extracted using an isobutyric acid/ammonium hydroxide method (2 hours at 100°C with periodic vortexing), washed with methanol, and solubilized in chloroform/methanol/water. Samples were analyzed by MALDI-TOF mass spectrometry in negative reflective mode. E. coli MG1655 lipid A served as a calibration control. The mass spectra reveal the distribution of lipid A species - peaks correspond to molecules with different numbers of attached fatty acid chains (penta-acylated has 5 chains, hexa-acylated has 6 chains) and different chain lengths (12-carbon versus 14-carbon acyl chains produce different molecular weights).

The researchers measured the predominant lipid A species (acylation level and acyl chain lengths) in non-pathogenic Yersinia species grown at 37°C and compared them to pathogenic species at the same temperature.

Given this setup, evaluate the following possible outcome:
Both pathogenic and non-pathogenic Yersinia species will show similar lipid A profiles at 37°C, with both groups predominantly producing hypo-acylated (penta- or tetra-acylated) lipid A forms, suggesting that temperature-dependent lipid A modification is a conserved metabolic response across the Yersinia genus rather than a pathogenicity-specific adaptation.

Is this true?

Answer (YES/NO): NO